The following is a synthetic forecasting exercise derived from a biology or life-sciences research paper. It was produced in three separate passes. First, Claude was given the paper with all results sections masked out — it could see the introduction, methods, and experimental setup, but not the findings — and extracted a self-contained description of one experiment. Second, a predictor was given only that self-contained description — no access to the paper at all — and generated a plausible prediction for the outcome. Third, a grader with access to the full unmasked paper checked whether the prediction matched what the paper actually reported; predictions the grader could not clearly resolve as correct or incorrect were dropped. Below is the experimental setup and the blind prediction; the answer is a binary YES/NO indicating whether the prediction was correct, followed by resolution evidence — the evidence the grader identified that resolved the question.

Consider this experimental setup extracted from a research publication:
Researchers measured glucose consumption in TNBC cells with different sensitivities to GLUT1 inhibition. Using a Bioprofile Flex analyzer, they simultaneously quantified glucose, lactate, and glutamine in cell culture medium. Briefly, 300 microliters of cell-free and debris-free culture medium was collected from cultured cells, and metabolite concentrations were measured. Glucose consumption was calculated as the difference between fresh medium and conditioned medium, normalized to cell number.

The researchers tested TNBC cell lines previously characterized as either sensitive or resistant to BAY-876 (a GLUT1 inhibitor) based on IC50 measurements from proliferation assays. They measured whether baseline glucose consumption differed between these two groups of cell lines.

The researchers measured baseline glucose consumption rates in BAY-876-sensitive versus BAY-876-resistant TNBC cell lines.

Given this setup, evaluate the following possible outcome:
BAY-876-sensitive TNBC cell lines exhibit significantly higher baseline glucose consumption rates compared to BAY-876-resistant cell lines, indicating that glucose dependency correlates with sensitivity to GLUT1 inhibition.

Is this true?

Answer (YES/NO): NO